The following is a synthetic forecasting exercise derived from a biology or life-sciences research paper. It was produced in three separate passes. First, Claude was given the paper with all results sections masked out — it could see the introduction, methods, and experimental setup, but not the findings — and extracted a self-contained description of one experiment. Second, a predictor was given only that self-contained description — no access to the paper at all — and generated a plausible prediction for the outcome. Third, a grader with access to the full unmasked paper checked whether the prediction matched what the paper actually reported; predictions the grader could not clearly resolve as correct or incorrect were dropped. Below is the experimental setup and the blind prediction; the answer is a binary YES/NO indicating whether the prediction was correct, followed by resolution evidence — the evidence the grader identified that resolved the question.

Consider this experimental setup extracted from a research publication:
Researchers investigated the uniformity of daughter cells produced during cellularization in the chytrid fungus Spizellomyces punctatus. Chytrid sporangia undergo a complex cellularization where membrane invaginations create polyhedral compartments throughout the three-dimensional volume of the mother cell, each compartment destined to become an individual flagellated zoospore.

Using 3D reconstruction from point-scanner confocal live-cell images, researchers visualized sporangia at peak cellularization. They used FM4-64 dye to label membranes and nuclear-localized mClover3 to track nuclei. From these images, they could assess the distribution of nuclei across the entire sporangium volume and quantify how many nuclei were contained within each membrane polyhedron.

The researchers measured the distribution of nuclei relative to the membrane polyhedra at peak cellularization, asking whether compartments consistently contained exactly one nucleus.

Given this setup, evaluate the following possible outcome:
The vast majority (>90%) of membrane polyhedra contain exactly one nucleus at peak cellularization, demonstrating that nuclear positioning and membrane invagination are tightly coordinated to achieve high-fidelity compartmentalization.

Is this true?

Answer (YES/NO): YES